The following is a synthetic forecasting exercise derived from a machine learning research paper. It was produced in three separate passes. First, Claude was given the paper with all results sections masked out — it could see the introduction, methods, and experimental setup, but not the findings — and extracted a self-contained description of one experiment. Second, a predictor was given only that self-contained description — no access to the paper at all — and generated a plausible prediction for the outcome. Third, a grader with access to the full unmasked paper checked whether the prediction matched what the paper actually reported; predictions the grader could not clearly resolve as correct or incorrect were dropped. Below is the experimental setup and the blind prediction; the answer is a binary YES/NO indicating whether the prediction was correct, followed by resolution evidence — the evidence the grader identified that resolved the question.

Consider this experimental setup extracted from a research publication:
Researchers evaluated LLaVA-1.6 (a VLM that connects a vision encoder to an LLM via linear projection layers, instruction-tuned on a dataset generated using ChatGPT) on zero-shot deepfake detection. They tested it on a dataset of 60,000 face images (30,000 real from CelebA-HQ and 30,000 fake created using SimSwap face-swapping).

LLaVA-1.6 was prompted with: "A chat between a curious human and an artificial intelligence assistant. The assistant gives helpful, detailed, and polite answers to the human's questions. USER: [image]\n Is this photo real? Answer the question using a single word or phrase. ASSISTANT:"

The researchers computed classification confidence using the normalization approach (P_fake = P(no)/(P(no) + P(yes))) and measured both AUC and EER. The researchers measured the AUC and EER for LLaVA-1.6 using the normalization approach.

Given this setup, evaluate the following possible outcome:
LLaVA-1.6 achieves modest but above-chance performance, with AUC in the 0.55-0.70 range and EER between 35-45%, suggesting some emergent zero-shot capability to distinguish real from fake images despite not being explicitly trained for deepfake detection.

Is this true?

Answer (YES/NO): NO